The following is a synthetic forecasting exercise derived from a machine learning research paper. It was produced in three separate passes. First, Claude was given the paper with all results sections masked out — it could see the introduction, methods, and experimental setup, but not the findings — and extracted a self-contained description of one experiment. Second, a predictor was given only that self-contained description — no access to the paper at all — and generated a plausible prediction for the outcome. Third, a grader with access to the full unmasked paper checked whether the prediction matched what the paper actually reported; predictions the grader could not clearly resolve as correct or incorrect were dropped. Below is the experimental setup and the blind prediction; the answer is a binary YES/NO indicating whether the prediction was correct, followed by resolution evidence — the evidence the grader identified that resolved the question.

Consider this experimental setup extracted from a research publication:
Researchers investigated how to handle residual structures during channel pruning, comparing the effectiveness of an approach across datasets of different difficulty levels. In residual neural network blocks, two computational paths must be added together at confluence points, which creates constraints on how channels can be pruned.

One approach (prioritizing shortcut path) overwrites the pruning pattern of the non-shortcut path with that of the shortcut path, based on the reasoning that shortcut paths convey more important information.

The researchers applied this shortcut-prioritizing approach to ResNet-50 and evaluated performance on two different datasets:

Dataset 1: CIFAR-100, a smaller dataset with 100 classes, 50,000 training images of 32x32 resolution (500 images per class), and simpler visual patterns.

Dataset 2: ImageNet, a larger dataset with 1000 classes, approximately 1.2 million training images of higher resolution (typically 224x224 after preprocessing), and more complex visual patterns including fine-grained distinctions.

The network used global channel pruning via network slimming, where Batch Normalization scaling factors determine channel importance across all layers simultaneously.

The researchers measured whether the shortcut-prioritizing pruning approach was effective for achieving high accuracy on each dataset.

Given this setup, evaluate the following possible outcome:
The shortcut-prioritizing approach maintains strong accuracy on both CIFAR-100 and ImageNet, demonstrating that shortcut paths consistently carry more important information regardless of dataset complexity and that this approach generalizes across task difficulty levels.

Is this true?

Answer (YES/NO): NO